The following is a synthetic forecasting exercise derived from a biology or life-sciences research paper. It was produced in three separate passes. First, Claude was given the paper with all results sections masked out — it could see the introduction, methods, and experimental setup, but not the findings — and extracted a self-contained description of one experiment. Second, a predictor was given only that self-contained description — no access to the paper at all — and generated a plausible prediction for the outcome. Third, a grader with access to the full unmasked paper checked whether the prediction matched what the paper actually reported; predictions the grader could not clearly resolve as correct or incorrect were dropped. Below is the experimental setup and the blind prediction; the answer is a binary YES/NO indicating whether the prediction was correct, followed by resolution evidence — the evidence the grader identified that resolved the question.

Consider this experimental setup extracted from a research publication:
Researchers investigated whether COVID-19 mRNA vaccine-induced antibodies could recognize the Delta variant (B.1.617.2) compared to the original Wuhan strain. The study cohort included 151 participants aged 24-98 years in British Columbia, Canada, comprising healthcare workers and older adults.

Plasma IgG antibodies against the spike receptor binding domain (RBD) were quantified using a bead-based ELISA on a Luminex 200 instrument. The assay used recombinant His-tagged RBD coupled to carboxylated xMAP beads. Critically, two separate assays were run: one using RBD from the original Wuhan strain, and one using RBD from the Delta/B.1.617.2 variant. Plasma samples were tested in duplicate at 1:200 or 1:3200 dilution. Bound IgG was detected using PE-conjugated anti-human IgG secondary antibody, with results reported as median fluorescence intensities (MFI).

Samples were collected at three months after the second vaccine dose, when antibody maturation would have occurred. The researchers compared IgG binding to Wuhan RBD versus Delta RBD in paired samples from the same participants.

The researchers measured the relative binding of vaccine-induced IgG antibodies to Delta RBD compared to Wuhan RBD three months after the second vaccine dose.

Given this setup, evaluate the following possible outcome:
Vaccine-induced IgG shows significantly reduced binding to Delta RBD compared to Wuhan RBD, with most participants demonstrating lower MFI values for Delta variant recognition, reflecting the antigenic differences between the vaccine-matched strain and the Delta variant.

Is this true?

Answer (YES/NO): NO